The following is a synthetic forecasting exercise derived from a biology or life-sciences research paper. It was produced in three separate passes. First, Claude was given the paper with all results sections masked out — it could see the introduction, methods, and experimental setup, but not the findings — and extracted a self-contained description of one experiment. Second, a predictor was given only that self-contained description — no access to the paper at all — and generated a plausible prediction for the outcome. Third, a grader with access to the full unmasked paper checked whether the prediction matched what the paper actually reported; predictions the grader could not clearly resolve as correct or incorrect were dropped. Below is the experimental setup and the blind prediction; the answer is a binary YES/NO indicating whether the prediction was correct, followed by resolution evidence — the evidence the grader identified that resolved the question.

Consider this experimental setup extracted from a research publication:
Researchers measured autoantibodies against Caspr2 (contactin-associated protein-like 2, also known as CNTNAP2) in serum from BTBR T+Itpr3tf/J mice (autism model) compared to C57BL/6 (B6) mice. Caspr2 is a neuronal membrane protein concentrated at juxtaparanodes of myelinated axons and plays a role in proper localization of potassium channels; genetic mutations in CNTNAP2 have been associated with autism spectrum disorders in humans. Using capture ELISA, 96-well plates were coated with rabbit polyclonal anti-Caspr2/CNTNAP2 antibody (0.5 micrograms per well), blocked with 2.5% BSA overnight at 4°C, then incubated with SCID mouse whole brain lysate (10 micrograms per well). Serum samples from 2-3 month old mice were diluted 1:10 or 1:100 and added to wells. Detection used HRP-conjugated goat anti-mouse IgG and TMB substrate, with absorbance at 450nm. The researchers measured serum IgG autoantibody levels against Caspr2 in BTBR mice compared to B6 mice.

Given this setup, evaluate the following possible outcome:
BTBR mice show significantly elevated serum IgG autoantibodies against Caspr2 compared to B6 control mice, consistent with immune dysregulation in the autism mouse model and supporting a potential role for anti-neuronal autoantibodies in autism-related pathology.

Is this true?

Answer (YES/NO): YES